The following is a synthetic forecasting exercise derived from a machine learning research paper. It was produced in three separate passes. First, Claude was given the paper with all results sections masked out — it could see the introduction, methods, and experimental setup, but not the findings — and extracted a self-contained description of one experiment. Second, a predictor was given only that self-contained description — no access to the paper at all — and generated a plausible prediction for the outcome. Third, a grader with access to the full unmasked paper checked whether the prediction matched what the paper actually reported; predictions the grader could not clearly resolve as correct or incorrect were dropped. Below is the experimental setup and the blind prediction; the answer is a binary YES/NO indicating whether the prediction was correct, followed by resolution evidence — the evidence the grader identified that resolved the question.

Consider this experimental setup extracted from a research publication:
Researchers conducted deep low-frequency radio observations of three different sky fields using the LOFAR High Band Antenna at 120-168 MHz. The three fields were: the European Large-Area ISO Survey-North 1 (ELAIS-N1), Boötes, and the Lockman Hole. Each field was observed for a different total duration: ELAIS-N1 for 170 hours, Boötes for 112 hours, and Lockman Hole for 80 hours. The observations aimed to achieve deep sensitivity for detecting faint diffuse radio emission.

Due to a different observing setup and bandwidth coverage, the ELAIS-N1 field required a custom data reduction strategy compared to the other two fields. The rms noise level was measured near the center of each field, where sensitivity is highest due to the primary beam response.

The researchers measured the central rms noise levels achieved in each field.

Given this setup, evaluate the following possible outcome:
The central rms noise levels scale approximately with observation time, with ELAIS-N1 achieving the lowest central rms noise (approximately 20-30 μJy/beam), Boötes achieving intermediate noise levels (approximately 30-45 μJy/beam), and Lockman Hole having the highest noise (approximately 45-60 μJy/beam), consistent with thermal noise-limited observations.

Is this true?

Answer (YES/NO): NO